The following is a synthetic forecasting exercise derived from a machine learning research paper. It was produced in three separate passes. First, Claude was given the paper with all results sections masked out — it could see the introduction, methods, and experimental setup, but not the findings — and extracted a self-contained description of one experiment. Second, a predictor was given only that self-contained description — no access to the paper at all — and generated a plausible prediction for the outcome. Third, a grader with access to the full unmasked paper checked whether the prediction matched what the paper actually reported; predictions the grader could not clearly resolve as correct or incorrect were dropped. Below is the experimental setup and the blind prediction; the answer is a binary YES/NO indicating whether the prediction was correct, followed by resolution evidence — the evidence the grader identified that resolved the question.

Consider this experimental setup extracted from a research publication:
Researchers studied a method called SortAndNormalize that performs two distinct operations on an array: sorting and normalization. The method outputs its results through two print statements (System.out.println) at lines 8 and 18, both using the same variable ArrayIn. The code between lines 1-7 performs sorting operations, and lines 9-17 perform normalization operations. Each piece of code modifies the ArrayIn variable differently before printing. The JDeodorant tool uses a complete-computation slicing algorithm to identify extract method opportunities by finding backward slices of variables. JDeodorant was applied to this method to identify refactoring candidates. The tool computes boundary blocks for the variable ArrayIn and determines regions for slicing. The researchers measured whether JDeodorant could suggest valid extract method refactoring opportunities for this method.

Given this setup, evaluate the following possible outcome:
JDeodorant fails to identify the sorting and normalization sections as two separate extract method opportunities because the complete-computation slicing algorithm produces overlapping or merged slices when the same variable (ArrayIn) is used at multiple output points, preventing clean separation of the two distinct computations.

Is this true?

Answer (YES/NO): YES